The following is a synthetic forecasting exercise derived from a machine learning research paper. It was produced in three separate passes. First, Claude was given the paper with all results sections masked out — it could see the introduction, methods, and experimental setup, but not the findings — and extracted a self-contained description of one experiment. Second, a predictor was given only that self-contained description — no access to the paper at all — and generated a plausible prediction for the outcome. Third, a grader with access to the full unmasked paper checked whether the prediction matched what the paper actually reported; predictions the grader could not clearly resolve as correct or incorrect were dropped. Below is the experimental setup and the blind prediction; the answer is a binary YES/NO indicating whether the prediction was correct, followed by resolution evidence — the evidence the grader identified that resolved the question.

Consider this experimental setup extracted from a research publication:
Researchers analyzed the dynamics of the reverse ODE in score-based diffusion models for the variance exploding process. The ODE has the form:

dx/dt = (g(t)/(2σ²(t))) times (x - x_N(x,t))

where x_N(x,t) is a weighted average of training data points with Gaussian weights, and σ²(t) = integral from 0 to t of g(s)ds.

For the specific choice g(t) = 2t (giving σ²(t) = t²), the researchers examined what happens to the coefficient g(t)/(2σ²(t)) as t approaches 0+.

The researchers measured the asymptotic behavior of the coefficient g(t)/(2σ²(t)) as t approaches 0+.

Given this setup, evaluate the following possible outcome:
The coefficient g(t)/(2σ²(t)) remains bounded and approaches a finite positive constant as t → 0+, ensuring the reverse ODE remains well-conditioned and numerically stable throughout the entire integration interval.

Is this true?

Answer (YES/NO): NO